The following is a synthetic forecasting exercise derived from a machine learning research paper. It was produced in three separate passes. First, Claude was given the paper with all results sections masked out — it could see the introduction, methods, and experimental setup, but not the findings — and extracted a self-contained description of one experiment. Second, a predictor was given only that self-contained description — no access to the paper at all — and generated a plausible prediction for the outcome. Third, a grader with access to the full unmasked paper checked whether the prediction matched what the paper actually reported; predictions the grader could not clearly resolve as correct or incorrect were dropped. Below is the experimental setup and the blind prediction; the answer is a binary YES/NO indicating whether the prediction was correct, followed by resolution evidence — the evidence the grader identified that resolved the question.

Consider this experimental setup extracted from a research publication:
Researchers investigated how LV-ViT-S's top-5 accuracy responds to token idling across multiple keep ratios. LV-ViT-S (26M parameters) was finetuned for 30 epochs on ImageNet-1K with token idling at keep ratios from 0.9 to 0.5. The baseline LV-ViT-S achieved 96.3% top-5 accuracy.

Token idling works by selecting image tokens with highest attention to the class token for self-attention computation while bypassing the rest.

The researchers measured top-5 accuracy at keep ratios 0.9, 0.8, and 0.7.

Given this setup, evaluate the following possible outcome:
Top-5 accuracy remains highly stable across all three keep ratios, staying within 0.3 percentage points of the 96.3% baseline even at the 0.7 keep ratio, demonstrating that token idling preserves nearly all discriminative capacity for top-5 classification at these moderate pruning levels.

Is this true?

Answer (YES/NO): YES